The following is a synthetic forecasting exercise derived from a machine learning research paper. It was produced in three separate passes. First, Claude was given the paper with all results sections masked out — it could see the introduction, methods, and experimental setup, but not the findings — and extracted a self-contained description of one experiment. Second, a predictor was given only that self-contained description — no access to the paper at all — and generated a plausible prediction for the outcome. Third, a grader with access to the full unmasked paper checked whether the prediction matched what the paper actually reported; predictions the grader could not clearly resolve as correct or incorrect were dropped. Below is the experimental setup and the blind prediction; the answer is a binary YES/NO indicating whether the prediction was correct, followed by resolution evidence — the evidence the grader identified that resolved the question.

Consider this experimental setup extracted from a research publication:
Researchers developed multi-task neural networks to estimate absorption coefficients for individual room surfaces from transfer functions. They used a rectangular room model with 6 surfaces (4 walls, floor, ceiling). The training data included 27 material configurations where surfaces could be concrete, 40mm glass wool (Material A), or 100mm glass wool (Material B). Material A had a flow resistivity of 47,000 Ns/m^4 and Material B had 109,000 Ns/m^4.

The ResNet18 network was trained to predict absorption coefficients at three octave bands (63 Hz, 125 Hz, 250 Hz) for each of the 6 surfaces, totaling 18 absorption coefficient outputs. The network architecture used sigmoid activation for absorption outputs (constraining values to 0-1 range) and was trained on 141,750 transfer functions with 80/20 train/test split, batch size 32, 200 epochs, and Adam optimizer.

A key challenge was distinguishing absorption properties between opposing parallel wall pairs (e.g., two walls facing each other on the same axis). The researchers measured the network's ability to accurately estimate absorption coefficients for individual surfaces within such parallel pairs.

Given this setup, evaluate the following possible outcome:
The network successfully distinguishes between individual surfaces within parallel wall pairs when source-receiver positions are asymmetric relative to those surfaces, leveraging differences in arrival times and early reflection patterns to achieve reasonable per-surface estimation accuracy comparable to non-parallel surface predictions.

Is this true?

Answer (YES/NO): NO